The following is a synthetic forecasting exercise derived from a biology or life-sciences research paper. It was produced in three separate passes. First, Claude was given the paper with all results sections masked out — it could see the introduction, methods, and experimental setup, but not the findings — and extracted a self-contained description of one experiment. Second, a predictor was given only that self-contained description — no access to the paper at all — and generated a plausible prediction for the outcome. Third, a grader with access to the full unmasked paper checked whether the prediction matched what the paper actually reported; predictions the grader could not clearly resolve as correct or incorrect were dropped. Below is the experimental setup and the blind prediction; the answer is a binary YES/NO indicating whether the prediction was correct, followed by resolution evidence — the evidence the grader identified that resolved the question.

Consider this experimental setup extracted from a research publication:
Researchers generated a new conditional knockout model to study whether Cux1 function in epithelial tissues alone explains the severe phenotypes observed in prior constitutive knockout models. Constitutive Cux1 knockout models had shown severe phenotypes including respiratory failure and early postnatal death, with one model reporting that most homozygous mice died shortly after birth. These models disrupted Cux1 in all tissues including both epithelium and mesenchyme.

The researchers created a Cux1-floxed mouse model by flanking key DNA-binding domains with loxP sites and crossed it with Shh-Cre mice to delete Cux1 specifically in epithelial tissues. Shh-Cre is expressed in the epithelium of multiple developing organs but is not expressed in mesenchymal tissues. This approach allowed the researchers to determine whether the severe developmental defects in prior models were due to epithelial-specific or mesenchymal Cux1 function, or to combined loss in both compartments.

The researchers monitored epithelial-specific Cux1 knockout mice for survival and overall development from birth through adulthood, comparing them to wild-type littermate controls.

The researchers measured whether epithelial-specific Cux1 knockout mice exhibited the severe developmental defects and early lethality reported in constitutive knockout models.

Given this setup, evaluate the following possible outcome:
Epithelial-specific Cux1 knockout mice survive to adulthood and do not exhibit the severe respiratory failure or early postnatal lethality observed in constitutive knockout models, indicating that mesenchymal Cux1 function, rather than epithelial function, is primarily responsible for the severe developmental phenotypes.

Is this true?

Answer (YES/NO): YES